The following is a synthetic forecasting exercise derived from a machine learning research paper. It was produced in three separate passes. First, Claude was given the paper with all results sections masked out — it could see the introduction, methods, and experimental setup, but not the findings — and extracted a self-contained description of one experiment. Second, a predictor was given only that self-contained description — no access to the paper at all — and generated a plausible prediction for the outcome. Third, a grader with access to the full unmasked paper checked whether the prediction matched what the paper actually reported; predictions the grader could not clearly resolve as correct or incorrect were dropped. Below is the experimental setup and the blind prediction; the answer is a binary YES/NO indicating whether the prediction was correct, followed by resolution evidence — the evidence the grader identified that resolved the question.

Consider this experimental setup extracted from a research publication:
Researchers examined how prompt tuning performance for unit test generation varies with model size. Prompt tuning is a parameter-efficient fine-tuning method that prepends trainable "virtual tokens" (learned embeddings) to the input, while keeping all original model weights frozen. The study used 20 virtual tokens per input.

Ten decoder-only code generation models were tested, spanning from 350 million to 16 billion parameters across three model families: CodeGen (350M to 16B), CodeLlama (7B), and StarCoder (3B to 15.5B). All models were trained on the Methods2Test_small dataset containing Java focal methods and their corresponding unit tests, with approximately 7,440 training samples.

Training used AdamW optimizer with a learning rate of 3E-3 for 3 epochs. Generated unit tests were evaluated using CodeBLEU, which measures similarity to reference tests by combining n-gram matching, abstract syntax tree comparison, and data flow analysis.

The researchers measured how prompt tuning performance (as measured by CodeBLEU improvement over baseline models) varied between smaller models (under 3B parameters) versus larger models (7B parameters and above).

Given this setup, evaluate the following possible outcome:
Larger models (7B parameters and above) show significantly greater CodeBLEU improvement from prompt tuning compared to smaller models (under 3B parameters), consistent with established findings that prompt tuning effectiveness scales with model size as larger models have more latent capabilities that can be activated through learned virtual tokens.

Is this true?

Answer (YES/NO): NO